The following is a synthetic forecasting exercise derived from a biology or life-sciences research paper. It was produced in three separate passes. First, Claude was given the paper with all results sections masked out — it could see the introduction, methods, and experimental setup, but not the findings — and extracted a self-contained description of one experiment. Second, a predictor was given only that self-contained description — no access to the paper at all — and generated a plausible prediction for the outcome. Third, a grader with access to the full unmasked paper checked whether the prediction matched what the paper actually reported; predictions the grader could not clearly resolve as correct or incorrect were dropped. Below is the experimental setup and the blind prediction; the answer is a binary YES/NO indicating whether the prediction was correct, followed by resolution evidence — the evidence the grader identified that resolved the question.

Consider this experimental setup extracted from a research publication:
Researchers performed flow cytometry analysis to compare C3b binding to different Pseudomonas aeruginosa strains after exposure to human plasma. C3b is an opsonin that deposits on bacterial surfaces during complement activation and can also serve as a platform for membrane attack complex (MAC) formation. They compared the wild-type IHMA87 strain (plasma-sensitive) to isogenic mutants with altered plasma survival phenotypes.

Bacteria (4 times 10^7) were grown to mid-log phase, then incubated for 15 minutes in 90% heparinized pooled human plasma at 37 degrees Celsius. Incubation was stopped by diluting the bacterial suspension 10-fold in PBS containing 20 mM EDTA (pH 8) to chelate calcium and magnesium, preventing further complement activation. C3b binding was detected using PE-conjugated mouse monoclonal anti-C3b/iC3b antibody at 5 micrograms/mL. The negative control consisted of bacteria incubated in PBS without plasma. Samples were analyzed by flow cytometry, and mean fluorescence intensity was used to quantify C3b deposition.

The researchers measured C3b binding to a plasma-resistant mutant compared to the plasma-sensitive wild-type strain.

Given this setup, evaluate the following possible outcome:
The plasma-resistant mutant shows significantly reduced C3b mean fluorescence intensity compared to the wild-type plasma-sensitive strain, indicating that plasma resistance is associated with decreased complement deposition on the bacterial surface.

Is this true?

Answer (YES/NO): NO